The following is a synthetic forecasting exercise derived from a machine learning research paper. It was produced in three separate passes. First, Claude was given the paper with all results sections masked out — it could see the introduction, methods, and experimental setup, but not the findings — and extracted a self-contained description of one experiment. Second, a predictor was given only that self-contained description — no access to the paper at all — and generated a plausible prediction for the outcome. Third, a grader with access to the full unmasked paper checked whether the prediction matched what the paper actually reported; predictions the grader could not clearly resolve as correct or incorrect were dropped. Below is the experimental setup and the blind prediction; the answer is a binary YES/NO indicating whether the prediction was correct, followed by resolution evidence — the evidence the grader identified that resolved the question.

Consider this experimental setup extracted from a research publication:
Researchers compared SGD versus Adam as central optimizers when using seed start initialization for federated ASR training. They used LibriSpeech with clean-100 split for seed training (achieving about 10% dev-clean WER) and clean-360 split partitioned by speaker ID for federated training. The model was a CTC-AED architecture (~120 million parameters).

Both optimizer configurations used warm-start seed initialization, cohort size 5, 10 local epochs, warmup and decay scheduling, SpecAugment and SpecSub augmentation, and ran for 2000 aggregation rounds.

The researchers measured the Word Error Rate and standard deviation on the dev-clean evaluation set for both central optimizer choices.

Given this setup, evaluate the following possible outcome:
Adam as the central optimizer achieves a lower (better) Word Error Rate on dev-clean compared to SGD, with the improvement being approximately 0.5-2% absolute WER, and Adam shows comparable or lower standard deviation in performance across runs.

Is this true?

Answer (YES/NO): NO